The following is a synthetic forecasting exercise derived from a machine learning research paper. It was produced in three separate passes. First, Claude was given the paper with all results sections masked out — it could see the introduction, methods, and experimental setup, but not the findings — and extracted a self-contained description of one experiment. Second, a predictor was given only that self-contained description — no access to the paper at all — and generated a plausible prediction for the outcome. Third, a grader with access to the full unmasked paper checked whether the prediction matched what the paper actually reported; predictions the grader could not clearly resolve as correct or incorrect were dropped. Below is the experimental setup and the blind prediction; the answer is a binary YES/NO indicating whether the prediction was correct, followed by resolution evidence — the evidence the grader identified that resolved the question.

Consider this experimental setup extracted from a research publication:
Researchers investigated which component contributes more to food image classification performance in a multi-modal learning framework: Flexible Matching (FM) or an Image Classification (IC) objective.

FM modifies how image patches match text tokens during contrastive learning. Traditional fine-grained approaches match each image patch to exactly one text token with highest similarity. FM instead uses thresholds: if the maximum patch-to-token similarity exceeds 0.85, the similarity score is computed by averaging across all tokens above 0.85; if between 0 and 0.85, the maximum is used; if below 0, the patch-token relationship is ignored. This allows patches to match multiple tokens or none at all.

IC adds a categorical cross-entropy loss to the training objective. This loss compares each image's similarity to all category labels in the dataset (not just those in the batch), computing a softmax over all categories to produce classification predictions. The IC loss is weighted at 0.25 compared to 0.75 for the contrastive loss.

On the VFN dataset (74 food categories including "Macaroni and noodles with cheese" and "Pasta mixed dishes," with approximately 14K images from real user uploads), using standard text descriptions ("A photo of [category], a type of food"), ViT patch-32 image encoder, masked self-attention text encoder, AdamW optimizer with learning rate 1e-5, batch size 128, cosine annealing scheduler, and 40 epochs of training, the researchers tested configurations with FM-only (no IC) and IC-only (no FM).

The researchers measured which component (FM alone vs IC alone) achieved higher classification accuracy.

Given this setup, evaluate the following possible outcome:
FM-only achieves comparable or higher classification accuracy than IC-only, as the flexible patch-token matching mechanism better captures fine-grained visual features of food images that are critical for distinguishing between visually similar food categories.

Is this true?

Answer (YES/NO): NO